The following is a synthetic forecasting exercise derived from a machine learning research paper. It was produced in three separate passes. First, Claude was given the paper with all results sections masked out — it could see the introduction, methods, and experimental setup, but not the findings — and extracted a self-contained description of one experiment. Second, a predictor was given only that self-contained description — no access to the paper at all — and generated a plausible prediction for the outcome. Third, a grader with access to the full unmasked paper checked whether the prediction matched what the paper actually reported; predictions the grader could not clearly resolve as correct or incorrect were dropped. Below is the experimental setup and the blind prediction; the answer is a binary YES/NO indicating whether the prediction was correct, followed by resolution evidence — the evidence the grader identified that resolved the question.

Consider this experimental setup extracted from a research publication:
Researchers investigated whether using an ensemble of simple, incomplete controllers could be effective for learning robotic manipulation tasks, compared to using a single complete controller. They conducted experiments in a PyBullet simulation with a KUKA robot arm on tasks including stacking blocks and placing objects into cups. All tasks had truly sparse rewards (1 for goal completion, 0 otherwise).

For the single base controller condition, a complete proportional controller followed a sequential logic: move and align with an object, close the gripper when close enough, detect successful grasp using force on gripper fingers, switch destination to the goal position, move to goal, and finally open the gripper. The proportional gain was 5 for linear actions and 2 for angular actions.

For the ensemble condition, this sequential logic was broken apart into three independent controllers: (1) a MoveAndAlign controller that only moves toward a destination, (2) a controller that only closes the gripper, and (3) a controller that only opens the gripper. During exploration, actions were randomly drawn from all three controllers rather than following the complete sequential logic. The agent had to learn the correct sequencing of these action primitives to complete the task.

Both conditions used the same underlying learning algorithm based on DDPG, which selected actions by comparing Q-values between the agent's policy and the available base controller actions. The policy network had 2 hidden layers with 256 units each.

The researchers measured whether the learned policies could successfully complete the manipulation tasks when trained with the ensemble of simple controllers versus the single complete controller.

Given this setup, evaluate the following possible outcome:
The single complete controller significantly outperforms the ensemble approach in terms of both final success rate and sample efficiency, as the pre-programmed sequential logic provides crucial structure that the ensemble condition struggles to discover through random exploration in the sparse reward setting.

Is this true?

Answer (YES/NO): NO